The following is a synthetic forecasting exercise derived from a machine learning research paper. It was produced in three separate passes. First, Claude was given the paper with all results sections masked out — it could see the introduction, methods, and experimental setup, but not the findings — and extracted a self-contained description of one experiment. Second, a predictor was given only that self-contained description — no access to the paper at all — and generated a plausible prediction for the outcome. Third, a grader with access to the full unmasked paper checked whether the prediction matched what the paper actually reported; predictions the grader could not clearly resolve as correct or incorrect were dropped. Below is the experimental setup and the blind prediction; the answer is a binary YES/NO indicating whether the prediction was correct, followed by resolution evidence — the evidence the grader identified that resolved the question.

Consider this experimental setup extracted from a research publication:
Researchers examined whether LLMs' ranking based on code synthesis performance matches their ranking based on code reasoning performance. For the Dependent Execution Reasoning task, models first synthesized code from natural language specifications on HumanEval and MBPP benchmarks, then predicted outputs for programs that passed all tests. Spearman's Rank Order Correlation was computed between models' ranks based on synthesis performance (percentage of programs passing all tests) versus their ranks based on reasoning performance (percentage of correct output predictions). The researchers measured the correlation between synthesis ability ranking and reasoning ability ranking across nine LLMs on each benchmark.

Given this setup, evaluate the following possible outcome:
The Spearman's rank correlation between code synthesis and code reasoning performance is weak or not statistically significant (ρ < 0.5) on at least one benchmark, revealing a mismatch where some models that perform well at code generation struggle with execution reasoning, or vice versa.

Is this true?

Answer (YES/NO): YES